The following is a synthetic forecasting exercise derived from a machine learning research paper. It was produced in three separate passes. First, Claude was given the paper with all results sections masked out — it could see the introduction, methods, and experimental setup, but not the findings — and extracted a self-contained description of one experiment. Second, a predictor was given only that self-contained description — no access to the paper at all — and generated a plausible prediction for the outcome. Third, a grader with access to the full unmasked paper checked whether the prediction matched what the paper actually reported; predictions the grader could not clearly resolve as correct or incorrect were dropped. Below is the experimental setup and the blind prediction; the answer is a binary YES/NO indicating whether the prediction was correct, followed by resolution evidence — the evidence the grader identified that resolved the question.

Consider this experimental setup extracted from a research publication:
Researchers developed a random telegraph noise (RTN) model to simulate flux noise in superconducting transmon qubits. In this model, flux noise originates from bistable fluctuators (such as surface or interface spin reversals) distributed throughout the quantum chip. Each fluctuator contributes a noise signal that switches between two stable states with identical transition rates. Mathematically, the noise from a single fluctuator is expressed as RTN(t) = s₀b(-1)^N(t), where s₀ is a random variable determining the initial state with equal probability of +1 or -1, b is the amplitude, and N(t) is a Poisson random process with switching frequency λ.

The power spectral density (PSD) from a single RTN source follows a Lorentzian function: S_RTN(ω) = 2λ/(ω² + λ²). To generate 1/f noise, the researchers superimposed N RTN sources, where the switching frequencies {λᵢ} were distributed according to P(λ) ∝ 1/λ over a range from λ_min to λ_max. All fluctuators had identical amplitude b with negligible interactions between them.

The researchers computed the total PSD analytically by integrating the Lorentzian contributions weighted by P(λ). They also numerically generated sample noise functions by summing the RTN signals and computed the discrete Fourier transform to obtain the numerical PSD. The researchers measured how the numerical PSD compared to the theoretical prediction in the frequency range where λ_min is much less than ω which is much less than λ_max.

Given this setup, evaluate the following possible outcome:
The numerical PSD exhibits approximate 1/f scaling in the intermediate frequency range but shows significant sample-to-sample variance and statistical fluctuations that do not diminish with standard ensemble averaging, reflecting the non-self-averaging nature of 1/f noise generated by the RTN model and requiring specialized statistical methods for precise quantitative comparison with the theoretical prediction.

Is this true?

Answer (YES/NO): NO